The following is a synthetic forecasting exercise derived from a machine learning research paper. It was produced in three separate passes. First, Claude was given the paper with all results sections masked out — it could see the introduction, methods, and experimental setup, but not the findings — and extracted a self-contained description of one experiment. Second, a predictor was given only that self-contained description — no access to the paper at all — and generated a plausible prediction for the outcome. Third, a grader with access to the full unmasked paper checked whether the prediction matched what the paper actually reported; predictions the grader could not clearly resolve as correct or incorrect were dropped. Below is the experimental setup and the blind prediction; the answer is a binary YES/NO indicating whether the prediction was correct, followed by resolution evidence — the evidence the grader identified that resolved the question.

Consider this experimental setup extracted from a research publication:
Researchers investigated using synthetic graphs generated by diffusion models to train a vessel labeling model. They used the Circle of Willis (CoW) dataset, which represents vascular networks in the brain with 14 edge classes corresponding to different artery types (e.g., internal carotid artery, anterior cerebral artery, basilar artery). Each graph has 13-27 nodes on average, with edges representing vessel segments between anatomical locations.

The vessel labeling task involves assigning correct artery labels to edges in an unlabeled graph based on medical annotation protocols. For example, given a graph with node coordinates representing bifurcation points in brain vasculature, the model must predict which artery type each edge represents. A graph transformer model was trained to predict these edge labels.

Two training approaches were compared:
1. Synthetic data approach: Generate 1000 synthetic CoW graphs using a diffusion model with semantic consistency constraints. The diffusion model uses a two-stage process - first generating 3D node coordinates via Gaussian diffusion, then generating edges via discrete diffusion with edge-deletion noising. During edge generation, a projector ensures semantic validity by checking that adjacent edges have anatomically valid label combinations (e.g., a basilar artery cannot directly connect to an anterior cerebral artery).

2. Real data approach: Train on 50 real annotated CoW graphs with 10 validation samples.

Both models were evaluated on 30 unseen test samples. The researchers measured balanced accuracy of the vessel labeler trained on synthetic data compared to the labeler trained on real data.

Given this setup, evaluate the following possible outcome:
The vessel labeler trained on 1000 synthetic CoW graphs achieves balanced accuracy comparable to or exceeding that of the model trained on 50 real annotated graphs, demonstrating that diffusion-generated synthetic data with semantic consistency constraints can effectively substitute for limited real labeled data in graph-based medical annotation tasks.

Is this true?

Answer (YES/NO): YES